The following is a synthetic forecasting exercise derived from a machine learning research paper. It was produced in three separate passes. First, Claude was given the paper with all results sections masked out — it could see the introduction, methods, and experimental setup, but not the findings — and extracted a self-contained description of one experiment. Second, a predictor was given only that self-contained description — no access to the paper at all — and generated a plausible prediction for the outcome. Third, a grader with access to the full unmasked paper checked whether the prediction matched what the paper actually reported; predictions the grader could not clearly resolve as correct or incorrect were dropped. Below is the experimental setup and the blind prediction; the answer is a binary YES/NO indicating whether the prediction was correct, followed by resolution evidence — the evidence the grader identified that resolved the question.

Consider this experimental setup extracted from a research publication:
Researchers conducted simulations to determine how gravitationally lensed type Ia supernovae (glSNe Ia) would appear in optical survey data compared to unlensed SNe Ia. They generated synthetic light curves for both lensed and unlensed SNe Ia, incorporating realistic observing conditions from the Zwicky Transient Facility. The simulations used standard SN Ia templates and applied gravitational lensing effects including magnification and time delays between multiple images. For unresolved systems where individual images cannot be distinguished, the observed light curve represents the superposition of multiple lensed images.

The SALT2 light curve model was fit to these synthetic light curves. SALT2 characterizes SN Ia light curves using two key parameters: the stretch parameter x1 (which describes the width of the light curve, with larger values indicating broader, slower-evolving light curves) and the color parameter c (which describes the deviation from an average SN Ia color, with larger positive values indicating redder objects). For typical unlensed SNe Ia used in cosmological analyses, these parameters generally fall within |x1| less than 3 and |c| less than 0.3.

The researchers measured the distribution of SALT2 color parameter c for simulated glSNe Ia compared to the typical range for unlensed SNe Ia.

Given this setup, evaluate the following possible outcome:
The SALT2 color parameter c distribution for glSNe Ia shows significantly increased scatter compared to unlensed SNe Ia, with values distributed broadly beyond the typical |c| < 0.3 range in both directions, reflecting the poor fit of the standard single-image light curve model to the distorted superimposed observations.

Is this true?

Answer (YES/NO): NO